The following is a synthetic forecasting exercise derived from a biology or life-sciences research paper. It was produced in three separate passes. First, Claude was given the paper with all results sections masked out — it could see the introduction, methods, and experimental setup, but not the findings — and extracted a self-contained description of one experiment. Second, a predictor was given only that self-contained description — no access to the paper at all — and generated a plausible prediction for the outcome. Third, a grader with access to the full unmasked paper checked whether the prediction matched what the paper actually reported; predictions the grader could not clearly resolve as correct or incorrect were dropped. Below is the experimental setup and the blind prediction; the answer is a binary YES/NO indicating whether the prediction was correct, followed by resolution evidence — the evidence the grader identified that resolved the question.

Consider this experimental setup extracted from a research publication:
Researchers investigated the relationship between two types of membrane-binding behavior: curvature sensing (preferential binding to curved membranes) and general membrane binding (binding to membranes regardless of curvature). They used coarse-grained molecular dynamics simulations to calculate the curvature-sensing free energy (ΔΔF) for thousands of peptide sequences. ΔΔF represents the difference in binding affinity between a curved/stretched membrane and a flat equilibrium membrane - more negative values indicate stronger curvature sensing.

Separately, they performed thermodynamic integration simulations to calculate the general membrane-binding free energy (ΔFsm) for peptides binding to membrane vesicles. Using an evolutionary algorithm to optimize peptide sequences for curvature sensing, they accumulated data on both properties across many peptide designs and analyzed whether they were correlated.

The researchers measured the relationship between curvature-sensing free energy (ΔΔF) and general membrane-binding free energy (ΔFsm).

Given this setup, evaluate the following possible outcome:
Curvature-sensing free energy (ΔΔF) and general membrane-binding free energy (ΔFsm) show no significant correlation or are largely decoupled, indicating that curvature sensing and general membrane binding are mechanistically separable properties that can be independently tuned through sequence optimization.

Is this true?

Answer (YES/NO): NO